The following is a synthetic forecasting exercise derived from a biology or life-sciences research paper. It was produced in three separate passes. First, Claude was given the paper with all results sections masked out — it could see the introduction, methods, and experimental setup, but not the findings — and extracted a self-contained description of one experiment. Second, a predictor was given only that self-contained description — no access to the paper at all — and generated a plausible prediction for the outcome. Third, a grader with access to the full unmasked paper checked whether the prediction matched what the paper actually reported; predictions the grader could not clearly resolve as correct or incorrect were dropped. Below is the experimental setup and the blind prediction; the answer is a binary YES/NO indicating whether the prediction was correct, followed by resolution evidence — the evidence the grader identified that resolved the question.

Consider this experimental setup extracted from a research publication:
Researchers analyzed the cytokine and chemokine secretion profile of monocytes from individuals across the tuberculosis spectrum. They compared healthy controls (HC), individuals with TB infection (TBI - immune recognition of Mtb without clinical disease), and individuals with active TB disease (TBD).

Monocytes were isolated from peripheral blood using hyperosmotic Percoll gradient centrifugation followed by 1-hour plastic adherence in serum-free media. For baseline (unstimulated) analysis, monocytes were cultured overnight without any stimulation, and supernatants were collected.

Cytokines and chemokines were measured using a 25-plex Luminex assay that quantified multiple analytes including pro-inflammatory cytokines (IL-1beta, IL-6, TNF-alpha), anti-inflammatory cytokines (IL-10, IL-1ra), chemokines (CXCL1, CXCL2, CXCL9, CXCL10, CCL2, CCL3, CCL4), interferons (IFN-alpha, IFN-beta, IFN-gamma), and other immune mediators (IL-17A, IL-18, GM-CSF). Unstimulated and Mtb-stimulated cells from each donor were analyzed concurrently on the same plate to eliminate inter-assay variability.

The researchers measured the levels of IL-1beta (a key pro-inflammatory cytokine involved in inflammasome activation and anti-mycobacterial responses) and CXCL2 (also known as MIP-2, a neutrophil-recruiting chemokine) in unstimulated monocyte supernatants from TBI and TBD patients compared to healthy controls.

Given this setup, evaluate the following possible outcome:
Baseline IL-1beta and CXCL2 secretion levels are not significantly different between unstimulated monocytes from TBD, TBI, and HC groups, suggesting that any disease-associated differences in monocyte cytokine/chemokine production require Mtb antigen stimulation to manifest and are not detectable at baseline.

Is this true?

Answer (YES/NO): NO